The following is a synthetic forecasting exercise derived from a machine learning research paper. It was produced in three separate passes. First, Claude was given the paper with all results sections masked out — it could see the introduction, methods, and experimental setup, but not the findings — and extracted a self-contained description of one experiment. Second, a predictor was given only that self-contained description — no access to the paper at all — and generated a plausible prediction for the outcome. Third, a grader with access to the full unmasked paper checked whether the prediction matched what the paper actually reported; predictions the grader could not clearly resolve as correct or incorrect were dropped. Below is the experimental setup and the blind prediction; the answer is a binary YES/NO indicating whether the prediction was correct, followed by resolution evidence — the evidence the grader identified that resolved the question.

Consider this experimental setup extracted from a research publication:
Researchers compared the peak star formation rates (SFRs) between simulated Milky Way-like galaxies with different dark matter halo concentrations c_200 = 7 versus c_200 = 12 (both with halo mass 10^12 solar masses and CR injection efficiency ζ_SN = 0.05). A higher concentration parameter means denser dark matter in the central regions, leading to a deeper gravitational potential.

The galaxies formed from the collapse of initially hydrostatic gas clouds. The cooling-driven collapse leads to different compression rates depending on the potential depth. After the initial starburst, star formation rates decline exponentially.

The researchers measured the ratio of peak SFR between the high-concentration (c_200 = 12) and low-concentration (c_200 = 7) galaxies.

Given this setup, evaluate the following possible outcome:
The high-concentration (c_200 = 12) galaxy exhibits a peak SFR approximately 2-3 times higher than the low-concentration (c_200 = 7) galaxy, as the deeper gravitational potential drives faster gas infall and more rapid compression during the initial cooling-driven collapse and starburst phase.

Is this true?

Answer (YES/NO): YES